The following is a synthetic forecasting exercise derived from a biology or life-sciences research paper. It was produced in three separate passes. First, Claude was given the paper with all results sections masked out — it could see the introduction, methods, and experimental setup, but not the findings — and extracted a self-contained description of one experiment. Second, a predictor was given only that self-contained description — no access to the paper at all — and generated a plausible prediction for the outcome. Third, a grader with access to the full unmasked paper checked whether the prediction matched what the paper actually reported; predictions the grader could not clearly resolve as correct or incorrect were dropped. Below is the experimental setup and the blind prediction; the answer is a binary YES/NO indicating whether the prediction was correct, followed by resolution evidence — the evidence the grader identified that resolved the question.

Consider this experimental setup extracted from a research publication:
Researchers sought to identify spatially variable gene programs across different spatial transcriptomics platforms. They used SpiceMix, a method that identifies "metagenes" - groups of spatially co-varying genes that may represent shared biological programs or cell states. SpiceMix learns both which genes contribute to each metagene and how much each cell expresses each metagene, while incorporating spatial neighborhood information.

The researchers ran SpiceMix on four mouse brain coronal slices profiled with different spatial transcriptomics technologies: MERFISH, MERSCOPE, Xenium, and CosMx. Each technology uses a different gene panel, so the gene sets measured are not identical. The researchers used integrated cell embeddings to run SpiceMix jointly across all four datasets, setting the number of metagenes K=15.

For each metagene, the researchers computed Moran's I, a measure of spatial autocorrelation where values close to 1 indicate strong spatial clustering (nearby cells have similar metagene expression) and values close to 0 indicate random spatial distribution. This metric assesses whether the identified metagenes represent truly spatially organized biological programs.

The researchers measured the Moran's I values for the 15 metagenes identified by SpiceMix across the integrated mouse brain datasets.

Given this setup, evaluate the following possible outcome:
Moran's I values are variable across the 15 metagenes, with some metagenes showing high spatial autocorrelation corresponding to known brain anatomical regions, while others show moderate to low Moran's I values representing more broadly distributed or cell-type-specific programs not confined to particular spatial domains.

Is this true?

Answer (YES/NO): NO